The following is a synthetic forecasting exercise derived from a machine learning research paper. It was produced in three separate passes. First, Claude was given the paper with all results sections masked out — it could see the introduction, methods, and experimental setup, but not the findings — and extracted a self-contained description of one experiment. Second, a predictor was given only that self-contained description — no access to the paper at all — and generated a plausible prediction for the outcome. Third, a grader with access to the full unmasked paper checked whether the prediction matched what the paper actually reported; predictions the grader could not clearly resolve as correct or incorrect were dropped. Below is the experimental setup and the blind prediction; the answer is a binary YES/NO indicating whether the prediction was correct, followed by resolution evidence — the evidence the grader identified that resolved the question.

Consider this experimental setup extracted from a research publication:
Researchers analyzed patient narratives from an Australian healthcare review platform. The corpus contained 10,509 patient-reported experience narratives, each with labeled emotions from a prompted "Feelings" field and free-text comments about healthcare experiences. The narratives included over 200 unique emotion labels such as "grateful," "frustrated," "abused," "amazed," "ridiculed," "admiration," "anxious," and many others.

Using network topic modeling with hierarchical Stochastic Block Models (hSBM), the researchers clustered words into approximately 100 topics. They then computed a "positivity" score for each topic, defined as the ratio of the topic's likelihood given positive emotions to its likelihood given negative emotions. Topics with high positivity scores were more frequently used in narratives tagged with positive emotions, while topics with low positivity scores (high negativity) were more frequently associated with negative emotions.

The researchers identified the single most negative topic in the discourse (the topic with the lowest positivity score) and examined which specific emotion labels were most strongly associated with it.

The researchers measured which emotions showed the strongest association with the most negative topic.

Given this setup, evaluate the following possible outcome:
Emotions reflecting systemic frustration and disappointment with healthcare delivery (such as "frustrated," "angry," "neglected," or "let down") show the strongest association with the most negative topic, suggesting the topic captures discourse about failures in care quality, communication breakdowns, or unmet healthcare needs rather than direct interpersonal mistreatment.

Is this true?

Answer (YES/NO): NO